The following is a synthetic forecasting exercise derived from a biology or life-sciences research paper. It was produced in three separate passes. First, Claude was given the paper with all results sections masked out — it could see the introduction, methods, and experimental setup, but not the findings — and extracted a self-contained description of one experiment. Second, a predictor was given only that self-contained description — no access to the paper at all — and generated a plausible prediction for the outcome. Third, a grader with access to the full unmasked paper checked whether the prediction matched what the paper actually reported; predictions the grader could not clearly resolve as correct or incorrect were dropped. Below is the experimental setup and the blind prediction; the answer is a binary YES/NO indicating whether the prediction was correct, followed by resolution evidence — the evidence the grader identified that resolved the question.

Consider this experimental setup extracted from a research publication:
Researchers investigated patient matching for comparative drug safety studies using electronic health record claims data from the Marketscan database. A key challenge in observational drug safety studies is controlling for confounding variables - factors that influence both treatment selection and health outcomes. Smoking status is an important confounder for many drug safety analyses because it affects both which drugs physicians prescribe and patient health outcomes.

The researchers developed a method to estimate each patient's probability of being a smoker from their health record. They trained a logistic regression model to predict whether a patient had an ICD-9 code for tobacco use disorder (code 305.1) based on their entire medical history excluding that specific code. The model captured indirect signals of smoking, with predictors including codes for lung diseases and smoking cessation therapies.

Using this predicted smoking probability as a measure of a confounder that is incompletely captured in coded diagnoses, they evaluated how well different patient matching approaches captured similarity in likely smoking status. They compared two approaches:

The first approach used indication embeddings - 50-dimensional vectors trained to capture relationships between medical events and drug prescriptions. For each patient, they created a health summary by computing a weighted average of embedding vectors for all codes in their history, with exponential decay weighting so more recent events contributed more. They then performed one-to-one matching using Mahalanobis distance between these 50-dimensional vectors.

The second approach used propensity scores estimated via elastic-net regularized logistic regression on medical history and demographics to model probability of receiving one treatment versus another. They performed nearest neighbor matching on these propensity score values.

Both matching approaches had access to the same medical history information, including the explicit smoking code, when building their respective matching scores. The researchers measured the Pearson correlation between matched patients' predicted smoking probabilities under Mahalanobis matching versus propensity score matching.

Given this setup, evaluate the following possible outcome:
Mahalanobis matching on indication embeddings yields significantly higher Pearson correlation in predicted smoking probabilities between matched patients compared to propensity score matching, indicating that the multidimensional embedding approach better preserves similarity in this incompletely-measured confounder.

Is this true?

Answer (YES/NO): YES